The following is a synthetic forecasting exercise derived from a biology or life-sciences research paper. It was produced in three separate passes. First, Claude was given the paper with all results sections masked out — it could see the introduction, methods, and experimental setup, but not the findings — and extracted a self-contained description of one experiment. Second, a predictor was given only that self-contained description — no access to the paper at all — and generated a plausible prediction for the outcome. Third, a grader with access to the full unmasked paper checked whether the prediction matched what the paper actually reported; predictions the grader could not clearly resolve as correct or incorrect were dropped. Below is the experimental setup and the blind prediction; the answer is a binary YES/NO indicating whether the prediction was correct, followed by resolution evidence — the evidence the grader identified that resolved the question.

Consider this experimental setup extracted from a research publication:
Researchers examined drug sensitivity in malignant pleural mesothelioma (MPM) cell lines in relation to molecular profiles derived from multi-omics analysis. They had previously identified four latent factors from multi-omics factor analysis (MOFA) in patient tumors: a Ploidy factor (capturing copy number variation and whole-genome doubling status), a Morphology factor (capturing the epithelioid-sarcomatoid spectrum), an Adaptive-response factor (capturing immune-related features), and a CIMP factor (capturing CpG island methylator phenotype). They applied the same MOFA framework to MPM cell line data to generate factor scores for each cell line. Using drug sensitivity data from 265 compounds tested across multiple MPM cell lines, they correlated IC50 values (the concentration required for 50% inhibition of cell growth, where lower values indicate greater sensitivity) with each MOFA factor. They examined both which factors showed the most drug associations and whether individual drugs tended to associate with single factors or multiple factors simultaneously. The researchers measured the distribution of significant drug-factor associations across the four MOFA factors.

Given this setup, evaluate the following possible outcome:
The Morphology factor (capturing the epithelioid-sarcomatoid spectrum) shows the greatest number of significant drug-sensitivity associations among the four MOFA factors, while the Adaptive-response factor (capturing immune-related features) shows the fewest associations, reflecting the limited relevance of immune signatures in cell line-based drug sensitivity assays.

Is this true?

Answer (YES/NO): NO